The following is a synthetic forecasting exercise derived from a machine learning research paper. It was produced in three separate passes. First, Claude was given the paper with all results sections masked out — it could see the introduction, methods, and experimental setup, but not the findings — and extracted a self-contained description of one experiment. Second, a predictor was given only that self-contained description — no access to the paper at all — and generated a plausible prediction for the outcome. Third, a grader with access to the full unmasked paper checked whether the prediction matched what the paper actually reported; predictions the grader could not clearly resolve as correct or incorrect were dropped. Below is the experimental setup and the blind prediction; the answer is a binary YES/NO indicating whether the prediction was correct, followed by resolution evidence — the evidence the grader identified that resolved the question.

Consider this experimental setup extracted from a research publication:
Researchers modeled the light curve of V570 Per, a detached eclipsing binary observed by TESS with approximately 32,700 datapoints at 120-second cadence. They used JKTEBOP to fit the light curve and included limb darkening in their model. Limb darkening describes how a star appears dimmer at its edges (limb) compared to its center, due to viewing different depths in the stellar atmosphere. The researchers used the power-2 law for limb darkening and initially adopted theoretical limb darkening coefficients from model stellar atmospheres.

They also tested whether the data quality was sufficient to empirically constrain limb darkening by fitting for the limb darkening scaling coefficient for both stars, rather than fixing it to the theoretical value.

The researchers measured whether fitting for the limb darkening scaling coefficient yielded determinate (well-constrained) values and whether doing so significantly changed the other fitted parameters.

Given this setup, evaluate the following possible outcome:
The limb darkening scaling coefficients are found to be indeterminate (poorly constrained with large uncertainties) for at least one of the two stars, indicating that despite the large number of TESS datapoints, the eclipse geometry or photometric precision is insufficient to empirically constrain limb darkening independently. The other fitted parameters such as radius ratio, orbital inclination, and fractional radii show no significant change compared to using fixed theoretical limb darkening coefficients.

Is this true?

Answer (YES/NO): NO